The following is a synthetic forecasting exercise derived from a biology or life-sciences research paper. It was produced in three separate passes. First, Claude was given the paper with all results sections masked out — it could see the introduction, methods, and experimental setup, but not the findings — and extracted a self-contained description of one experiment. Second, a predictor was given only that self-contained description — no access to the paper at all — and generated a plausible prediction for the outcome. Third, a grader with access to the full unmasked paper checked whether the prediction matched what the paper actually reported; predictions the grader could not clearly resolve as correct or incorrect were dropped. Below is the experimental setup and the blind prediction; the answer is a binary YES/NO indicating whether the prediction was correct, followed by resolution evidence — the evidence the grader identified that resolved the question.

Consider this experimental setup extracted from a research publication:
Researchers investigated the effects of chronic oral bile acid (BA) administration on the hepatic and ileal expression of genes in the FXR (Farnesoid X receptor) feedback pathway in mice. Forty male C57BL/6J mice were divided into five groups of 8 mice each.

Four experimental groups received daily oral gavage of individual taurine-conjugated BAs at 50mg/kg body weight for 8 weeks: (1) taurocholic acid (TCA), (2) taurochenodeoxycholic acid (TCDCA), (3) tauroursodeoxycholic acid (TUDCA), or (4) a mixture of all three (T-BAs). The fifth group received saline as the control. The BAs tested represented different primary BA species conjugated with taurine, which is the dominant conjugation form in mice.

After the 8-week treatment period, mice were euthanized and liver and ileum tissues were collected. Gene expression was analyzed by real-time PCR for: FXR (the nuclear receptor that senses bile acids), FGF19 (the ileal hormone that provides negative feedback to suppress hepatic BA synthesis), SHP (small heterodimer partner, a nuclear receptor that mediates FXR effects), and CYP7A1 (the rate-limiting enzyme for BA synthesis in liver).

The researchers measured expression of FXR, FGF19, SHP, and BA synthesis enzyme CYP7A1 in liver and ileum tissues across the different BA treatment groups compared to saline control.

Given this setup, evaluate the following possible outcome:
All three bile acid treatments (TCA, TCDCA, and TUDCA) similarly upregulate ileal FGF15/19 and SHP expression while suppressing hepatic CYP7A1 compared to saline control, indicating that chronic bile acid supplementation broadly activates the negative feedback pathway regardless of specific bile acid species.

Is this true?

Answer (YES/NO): NO